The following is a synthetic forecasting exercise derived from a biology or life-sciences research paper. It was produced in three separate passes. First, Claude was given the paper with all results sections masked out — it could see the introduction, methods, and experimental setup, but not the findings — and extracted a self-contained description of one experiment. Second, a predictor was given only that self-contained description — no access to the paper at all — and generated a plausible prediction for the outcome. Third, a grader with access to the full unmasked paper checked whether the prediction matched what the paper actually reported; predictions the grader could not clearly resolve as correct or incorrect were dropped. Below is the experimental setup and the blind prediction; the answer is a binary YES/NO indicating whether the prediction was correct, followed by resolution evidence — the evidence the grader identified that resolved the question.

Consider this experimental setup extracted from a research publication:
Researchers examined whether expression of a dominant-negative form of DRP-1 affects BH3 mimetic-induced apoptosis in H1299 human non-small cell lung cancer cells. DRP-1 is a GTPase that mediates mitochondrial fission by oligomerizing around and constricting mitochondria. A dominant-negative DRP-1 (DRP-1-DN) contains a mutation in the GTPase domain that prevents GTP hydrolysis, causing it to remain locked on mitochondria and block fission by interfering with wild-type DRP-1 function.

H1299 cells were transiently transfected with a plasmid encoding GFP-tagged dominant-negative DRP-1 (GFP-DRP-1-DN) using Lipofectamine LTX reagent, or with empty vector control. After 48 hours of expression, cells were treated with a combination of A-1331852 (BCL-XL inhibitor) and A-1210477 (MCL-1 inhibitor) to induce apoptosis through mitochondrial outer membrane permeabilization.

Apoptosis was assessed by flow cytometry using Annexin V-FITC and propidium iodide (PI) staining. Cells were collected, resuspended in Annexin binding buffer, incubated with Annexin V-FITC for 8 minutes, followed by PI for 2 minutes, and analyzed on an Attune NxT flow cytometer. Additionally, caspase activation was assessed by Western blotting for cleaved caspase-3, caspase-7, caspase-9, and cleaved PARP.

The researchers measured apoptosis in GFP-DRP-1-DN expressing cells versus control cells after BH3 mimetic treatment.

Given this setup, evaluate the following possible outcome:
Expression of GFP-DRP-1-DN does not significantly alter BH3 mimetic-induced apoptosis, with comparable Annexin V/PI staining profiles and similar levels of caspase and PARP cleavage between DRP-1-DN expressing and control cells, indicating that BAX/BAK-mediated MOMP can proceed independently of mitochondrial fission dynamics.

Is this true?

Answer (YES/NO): NO